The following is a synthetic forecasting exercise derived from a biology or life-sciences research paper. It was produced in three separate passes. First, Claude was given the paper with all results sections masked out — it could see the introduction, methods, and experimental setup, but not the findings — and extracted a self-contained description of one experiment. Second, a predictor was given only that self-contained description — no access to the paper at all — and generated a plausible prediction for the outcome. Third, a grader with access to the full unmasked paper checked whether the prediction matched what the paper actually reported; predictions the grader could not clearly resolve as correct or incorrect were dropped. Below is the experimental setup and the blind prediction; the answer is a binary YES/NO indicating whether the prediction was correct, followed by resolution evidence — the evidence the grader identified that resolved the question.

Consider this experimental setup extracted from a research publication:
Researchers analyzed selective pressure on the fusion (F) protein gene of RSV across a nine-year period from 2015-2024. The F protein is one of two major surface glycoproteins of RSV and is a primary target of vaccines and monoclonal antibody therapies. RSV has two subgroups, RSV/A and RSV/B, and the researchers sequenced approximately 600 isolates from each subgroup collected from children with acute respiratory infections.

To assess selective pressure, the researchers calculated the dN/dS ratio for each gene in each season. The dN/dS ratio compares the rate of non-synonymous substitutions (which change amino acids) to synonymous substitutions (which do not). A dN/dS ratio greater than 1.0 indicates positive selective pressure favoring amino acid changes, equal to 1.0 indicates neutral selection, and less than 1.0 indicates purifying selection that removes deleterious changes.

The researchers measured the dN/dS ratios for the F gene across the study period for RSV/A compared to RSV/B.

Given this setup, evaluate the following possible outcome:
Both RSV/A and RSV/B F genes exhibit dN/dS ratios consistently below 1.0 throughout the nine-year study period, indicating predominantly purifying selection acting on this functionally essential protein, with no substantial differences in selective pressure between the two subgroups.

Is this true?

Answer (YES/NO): NO